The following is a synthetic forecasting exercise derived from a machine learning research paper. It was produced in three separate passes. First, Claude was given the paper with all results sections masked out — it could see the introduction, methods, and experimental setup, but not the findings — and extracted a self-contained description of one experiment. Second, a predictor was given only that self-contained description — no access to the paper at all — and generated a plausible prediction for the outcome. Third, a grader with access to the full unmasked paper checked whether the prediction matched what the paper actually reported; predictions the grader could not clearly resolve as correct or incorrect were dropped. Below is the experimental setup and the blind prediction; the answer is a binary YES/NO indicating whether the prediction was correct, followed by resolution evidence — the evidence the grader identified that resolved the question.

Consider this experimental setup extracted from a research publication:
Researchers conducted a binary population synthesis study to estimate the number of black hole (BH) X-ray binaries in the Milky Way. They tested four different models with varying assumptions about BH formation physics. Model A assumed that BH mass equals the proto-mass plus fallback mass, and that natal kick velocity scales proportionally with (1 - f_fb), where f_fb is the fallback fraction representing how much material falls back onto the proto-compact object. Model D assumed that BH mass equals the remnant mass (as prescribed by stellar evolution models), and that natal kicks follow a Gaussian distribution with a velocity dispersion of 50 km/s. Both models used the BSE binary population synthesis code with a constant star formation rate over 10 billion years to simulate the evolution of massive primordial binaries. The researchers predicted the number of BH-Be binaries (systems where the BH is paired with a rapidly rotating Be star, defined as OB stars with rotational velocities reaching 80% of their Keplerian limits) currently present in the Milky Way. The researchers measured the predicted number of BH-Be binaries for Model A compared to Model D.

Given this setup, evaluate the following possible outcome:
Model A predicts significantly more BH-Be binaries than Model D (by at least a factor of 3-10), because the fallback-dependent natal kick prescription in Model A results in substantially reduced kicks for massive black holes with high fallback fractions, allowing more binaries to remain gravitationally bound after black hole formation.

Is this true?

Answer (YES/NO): NO